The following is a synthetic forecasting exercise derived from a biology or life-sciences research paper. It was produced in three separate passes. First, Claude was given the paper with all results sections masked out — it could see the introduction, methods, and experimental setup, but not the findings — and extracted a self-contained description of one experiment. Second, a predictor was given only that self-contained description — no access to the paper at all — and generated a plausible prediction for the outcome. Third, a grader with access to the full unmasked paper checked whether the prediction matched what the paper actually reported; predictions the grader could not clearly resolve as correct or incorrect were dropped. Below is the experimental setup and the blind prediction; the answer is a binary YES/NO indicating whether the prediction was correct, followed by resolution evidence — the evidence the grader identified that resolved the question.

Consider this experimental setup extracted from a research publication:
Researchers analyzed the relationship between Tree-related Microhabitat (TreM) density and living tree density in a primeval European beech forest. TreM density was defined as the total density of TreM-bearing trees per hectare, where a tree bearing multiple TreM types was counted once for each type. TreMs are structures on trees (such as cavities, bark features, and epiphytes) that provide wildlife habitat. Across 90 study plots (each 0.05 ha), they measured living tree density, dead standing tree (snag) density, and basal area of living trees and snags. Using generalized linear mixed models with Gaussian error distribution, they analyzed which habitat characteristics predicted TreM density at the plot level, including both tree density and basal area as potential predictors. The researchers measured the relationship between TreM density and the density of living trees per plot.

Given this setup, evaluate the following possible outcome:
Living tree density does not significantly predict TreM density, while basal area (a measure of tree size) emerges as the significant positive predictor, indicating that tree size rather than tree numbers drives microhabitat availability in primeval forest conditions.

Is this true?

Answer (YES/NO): NO